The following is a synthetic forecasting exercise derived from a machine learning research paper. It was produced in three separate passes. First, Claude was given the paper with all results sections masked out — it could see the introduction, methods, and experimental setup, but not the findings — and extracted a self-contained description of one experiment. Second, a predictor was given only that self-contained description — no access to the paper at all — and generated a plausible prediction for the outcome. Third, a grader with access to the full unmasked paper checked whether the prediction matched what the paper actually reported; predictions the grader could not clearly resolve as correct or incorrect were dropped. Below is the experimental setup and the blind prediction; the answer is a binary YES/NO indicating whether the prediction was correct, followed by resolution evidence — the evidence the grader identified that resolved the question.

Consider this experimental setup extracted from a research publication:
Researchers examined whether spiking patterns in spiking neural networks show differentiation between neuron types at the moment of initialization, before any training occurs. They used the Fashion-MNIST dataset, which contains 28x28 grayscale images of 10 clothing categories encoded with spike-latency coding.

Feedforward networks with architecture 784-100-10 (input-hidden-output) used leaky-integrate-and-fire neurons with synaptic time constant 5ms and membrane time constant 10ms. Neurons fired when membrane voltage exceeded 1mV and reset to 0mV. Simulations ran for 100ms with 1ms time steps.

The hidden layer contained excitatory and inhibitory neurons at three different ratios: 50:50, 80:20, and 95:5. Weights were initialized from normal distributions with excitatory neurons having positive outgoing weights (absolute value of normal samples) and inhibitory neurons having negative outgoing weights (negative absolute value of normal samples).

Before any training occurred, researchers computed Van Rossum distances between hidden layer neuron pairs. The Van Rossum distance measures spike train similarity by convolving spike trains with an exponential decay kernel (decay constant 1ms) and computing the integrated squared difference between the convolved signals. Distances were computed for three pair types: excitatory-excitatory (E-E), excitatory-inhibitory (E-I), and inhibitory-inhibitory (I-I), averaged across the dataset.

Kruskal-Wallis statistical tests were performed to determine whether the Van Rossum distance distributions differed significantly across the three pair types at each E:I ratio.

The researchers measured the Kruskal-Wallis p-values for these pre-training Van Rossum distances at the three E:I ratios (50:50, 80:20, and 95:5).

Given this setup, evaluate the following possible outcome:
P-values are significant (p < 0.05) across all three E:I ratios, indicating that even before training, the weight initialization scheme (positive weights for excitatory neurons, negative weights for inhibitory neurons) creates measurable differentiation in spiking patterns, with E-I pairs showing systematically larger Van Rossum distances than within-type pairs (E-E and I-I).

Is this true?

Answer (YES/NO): NO